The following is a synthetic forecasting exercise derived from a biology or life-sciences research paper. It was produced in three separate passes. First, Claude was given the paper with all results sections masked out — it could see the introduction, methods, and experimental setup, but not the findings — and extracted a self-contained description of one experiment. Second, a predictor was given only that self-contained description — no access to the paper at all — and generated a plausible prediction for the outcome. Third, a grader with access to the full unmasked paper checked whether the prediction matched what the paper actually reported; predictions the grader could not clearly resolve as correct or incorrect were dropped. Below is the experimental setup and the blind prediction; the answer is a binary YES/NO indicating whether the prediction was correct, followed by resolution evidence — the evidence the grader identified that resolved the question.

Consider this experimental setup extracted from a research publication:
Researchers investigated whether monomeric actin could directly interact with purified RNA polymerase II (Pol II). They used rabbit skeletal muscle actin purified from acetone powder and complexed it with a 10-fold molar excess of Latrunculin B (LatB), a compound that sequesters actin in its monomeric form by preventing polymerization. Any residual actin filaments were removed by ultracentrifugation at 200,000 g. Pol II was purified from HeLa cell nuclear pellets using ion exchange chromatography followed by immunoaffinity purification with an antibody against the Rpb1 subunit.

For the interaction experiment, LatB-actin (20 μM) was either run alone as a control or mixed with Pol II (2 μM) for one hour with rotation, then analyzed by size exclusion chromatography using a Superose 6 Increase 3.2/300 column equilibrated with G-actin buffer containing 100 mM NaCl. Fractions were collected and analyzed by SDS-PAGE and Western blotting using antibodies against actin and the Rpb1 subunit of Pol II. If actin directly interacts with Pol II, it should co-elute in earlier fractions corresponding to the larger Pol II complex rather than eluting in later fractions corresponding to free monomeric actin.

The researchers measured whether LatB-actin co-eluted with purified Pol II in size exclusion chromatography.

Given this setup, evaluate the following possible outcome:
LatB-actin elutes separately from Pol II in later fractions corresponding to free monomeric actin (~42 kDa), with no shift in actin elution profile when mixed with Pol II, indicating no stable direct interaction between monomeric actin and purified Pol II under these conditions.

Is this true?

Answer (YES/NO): YES